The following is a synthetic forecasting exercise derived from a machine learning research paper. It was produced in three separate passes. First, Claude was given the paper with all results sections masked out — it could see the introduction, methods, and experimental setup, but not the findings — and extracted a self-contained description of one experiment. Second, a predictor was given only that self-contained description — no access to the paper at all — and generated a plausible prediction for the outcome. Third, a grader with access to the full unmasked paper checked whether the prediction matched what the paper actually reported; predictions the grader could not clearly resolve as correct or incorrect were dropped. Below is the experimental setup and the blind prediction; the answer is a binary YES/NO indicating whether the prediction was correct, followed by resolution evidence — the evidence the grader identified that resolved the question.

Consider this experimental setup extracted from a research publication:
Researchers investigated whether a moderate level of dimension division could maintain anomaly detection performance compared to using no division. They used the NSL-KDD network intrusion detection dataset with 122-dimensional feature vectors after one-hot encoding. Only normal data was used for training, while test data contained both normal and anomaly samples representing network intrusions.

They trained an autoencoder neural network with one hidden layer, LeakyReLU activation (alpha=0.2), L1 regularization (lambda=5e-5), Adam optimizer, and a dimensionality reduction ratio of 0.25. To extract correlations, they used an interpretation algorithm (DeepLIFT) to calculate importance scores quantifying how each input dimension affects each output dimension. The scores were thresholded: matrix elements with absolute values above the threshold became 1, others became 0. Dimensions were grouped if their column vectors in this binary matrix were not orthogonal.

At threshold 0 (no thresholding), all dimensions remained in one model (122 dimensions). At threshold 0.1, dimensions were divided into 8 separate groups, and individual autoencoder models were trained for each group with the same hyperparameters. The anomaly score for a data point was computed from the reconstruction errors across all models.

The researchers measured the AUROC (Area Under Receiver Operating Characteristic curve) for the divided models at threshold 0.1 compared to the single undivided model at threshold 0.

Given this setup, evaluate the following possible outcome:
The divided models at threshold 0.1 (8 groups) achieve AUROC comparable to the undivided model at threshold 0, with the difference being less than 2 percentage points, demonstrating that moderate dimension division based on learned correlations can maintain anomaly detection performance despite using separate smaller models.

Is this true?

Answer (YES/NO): YES